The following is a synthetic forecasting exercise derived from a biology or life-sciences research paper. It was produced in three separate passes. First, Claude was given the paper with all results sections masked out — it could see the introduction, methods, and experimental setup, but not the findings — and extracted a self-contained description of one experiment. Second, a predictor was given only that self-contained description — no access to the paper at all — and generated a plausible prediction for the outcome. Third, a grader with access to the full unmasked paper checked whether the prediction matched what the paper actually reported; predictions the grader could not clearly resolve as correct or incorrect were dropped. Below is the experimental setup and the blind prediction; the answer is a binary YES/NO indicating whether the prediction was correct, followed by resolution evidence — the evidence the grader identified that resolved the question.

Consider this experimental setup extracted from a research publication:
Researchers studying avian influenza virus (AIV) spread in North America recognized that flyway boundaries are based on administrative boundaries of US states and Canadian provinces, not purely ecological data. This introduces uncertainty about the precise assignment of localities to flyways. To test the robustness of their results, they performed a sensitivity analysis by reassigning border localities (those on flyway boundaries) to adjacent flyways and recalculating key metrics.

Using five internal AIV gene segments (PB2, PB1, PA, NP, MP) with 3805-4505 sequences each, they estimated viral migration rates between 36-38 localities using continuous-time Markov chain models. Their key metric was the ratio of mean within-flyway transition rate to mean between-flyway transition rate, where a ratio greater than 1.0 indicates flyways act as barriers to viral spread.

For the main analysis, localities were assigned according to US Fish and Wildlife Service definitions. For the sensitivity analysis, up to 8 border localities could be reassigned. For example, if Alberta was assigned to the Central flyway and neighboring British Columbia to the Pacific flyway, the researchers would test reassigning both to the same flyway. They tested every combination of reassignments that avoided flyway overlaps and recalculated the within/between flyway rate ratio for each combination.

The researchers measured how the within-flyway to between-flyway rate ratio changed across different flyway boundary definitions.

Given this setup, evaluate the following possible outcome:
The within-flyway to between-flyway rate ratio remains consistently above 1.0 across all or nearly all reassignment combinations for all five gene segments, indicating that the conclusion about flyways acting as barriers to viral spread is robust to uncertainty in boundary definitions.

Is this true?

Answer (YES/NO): YES